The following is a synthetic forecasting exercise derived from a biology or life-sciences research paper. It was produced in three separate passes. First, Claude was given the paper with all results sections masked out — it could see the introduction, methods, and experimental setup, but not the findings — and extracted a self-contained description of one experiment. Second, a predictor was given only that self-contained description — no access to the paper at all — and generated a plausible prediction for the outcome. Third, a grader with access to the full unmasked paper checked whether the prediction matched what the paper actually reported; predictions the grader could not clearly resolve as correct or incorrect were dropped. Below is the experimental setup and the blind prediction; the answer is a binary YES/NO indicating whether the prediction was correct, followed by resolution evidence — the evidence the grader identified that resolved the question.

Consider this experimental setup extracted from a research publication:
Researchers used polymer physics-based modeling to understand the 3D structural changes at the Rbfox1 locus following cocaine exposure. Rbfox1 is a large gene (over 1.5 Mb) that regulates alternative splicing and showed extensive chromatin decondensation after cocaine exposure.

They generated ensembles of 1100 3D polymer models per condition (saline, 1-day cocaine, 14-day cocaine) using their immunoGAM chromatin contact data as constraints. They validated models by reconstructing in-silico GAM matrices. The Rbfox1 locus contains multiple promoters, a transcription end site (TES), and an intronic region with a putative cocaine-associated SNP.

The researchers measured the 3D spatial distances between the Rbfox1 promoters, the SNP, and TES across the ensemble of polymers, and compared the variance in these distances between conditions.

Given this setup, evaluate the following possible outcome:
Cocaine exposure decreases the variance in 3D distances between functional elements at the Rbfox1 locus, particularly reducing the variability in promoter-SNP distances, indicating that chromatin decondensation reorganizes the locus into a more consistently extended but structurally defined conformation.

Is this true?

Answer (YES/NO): NO